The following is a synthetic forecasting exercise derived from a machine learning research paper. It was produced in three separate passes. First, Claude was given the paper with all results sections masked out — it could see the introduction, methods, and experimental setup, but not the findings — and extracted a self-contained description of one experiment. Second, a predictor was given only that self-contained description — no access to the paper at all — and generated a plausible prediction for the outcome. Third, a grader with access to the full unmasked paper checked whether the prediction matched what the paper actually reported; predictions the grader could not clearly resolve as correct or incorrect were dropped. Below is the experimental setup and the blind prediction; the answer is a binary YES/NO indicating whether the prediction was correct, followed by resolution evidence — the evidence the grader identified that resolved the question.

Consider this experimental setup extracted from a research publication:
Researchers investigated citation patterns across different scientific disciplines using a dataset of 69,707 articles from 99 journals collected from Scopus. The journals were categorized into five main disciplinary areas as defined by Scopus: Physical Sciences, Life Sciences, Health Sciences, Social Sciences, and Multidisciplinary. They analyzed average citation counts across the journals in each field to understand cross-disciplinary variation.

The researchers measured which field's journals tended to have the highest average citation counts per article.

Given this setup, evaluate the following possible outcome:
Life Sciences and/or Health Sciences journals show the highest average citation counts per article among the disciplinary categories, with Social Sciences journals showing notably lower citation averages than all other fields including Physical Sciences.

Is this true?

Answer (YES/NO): NO